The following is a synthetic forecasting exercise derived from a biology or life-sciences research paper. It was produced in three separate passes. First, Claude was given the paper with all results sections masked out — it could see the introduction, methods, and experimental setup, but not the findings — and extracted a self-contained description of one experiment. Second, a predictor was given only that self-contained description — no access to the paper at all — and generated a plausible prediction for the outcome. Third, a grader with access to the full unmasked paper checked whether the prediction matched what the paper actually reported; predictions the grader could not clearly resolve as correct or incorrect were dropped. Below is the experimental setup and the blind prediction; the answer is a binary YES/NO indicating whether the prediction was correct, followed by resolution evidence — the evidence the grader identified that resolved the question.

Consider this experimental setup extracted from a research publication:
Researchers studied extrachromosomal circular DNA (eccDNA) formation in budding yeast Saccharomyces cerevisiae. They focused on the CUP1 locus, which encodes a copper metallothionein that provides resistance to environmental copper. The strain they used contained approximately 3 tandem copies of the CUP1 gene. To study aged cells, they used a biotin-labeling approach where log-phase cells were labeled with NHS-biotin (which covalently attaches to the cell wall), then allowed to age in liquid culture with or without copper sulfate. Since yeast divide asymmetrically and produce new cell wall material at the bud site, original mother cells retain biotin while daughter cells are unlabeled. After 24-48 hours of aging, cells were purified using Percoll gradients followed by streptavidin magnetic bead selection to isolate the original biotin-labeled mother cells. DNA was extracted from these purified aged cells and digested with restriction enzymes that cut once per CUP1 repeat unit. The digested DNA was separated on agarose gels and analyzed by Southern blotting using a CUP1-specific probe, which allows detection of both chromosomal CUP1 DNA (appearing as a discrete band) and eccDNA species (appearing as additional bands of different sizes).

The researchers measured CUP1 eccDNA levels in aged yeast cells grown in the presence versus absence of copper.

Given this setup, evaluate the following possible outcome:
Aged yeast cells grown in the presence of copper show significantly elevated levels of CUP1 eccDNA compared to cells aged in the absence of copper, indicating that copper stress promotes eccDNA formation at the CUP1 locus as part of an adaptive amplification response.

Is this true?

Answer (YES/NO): NO